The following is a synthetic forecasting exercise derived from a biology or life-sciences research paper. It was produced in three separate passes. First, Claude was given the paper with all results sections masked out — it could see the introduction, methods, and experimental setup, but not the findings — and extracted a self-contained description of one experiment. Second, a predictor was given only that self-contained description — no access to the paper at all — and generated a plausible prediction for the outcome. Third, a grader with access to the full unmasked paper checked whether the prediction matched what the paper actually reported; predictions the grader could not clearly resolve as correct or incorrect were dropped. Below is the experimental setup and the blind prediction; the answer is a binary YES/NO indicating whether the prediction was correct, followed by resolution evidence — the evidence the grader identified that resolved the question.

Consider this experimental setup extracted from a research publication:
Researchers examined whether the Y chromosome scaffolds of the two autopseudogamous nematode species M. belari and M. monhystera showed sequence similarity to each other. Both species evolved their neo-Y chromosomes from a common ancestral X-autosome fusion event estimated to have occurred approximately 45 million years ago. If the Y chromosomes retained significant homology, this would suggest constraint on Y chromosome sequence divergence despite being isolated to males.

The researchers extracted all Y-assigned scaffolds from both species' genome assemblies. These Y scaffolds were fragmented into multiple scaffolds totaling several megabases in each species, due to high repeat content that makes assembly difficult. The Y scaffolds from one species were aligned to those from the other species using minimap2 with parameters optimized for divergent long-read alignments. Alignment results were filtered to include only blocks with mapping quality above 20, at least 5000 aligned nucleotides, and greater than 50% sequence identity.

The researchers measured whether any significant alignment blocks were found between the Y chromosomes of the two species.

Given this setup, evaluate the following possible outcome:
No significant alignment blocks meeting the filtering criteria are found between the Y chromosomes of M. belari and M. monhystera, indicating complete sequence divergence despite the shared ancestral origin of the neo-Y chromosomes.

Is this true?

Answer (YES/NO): YES